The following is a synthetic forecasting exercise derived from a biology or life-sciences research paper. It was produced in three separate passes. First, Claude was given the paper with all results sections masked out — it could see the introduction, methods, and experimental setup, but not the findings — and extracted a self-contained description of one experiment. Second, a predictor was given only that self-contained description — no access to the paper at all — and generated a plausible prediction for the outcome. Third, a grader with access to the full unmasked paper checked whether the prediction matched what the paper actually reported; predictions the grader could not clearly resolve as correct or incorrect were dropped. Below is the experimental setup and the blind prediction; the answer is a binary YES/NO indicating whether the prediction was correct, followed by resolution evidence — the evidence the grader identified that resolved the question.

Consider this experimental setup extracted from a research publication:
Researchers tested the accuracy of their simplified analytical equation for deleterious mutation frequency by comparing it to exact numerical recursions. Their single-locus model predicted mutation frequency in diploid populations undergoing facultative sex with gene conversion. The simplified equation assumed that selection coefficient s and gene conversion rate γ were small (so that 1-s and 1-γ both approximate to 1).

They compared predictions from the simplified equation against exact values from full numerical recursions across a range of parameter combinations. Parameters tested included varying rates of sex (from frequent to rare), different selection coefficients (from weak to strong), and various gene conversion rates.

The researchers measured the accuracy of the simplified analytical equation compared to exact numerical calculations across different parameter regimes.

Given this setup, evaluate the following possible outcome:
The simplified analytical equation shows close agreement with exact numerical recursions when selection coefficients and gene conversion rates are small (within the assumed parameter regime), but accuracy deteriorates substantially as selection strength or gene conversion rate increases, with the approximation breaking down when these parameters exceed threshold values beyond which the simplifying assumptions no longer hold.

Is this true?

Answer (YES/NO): NO